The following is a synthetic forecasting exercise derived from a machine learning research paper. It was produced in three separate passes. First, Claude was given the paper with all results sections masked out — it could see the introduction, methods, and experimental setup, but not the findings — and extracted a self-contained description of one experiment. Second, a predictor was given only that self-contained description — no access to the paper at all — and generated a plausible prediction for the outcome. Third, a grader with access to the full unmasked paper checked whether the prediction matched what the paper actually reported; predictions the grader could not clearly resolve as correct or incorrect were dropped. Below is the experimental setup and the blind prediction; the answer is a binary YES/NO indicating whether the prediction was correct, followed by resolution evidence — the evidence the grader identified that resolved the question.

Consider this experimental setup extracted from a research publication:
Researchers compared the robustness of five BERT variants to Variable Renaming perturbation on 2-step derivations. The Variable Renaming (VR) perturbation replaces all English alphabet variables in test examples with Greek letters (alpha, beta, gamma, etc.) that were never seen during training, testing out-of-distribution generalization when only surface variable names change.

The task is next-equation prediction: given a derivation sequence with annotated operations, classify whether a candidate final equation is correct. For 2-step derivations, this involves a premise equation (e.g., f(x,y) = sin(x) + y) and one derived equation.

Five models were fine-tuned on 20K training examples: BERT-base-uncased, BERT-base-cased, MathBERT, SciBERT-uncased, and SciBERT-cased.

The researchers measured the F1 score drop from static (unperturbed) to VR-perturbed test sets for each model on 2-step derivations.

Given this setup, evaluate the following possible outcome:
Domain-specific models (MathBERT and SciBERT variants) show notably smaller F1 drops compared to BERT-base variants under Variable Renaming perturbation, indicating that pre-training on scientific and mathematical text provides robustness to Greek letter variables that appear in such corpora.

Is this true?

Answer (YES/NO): NO